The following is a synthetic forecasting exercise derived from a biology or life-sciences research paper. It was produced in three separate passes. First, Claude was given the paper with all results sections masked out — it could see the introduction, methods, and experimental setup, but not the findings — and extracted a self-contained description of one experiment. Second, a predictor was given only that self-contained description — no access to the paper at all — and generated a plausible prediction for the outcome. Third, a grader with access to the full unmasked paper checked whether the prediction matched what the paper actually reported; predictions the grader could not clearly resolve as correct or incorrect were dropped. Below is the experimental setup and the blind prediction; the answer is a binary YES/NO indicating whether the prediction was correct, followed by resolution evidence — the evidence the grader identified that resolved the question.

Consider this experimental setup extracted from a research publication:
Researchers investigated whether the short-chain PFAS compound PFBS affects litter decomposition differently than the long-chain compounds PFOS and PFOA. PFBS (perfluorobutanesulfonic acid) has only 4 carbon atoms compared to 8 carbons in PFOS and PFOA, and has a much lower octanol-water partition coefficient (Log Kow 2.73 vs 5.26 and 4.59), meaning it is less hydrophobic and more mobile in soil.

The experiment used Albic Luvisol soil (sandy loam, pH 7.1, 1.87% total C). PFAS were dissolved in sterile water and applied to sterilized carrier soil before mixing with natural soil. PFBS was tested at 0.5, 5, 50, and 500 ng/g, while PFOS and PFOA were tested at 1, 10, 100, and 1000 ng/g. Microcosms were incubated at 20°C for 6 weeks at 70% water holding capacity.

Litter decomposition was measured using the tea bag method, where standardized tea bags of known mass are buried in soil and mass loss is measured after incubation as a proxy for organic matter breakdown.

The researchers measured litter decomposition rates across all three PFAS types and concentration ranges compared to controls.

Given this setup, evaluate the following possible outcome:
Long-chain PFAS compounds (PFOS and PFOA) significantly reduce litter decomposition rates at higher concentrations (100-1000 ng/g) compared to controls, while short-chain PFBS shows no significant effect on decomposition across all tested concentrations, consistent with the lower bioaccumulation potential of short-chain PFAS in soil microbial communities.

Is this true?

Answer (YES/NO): NO